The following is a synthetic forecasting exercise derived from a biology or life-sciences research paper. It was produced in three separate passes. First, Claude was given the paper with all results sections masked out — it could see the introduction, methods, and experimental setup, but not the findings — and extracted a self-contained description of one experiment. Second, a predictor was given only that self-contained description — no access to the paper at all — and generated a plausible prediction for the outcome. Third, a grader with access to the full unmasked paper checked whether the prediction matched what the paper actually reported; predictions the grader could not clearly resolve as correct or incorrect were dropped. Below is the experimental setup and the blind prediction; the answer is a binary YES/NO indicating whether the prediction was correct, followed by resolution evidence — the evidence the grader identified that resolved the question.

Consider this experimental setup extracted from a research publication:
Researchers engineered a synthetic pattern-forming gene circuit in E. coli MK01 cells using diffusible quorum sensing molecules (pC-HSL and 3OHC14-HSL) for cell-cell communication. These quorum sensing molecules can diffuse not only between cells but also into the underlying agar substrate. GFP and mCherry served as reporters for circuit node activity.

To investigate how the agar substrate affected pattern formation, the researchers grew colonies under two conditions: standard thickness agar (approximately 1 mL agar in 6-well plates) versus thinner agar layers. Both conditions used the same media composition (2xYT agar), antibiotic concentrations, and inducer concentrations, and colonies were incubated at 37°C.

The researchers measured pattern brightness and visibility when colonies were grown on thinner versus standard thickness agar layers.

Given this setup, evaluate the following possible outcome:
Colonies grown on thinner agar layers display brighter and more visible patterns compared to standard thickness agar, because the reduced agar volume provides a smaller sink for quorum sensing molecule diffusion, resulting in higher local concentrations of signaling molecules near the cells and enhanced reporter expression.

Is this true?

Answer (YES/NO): YES